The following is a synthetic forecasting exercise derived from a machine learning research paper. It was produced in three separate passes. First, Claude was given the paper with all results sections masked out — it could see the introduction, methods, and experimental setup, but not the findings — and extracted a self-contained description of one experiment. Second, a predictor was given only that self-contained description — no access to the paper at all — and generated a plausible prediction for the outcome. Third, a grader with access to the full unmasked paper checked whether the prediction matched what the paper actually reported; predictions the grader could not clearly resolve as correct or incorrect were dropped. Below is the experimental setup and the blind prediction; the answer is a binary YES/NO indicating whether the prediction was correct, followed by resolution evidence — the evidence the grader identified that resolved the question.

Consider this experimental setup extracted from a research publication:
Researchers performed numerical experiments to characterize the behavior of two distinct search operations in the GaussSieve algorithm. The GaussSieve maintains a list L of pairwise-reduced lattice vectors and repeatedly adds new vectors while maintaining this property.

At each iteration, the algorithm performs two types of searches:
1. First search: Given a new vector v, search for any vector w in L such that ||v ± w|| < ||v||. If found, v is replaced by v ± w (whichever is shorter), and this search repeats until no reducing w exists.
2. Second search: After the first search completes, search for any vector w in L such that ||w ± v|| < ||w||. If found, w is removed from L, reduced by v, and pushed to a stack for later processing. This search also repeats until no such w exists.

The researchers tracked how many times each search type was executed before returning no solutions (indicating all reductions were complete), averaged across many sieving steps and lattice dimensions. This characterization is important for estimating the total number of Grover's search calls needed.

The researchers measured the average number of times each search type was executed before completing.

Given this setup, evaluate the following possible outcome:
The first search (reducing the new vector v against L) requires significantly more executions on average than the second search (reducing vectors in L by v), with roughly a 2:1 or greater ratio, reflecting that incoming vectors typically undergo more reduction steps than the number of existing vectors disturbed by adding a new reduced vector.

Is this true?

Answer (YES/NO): YES